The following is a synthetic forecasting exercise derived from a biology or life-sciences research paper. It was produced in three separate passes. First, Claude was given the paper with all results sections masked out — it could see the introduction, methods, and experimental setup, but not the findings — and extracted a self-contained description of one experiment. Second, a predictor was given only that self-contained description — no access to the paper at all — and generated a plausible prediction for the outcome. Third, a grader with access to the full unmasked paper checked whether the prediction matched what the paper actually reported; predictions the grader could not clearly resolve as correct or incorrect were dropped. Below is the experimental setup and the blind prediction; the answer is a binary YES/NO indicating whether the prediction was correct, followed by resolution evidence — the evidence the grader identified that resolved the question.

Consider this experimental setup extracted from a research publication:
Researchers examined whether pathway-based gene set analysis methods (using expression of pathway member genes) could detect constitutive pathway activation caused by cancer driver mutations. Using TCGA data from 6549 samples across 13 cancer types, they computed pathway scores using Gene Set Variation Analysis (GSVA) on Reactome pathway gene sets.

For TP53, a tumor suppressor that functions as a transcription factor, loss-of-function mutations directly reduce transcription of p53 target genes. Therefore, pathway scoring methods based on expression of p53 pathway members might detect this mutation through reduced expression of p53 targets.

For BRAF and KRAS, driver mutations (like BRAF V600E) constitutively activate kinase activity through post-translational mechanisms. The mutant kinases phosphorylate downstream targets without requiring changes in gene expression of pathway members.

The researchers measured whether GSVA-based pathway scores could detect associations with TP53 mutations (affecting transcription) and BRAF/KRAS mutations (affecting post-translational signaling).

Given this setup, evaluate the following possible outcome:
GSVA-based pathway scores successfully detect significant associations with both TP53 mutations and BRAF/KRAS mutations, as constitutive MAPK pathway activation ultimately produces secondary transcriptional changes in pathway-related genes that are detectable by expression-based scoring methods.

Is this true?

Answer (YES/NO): NO